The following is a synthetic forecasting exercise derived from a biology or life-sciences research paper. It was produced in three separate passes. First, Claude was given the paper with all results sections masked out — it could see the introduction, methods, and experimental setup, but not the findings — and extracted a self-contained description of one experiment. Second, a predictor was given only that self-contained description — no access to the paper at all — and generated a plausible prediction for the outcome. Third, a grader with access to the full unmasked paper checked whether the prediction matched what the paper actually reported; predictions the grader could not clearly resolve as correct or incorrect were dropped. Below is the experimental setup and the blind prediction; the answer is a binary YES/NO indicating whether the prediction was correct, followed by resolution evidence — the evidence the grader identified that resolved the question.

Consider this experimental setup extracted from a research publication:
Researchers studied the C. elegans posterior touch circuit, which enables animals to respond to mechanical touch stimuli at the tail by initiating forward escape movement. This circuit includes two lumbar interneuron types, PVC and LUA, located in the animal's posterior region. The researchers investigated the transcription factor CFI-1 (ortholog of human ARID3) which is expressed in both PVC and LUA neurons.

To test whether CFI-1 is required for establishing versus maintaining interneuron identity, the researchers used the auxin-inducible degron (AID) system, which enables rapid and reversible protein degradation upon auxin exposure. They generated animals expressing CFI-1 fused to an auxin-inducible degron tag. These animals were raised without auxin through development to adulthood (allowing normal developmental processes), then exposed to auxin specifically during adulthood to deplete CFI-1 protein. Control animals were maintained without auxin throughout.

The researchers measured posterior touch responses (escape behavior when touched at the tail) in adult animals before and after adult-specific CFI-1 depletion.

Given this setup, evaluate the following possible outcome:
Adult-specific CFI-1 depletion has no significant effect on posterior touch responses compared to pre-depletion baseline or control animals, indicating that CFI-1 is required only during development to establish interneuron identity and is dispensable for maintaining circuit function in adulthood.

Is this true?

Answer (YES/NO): NO